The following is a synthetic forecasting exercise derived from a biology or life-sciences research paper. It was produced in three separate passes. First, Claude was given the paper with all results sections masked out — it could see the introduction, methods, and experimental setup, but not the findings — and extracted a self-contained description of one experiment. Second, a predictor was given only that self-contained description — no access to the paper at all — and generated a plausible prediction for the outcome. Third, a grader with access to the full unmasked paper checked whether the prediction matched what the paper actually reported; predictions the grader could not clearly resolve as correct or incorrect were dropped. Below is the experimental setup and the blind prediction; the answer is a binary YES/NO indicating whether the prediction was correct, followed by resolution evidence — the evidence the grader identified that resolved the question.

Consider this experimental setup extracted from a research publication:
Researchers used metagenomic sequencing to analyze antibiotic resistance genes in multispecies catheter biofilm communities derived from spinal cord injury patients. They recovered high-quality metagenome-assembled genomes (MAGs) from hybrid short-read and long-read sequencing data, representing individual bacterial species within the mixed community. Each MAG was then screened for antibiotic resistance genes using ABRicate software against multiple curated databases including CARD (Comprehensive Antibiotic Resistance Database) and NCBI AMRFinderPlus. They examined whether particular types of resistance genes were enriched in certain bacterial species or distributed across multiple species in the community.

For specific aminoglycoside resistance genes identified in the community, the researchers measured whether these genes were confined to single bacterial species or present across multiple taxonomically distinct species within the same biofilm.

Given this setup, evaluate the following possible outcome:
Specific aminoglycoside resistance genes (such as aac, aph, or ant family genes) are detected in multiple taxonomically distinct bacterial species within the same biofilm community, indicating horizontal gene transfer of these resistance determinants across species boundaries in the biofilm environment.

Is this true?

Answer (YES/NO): NO